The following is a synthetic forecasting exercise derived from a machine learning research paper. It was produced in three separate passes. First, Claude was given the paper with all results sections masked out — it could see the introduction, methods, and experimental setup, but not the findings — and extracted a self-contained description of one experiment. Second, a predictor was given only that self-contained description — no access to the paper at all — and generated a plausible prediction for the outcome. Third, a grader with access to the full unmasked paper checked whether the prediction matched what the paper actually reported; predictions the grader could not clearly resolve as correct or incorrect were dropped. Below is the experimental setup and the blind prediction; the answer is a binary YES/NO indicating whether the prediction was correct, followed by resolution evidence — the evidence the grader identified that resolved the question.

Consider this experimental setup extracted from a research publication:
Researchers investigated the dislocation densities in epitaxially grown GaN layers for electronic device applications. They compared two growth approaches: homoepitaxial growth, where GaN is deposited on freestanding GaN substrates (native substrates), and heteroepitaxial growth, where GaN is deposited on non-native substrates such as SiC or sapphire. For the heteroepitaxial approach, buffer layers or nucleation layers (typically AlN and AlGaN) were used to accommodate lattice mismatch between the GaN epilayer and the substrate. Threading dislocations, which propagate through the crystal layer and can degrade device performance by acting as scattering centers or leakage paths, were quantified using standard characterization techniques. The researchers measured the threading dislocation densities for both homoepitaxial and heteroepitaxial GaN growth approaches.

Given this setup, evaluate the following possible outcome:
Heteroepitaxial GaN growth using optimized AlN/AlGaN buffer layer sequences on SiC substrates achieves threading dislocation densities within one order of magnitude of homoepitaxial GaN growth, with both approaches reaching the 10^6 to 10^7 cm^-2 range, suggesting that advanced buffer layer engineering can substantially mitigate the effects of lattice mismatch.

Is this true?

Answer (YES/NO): NO